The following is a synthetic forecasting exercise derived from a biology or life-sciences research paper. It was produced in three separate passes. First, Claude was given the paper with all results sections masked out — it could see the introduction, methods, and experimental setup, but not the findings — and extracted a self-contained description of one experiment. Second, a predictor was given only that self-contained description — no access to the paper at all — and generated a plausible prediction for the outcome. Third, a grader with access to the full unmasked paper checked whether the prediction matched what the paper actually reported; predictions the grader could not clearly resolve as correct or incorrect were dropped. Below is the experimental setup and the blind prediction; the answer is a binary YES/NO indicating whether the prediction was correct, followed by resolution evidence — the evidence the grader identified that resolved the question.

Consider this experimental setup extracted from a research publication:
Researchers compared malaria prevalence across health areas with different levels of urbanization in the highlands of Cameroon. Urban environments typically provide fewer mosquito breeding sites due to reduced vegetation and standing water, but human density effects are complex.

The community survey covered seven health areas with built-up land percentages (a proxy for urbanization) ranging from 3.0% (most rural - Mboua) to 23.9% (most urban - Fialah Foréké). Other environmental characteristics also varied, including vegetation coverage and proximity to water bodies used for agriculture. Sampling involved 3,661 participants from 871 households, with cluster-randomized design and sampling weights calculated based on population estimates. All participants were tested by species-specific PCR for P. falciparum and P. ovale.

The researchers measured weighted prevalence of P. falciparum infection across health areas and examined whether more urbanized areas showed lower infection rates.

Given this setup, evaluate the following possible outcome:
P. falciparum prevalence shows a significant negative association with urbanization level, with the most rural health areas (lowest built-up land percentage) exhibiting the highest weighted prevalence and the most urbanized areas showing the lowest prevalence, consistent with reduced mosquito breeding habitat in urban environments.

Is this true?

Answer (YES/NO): NO